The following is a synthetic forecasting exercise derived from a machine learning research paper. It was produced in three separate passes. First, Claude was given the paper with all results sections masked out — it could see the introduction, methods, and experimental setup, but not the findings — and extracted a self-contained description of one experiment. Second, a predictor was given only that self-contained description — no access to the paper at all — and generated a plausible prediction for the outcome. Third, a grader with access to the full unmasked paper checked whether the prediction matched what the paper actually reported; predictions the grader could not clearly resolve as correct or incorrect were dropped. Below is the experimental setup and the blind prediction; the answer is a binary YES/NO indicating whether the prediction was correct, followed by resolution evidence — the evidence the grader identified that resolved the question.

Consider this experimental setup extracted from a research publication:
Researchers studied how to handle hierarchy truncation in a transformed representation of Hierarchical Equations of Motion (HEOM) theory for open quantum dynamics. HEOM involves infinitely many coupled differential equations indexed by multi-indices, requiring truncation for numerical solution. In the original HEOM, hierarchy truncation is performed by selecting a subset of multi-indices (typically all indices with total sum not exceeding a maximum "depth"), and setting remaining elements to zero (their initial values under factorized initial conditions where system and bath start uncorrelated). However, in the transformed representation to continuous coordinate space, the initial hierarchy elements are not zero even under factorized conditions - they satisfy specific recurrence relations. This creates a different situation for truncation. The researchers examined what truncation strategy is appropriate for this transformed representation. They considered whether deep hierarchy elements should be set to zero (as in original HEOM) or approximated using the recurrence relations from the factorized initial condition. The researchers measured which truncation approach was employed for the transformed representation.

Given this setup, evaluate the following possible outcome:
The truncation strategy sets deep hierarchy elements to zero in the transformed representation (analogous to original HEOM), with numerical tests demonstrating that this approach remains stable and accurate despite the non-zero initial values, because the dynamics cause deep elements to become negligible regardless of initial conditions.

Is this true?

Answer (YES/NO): NO